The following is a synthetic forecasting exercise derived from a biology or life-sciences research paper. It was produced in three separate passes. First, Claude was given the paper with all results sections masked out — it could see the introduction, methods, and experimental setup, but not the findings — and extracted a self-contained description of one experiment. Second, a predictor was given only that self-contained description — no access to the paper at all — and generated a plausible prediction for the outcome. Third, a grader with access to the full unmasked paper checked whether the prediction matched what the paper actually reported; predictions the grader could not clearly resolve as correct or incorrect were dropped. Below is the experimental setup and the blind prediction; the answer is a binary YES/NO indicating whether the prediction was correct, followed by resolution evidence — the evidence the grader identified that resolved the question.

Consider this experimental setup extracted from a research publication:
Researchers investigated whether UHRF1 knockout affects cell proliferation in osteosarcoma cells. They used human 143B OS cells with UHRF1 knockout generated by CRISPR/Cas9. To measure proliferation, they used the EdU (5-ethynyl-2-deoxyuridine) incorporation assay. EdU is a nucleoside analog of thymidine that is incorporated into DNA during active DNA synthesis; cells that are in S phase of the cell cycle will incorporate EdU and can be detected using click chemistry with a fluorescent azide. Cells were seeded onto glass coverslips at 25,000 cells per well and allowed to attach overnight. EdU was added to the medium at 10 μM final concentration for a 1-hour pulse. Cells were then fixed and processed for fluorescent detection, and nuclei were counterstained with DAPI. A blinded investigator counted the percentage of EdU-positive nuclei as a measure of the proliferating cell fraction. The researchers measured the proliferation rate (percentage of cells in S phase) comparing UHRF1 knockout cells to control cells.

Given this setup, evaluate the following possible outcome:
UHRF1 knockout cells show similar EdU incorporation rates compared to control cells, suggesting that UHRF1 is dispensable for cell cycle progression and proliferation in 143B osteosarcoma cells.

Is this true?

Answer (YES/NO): NO